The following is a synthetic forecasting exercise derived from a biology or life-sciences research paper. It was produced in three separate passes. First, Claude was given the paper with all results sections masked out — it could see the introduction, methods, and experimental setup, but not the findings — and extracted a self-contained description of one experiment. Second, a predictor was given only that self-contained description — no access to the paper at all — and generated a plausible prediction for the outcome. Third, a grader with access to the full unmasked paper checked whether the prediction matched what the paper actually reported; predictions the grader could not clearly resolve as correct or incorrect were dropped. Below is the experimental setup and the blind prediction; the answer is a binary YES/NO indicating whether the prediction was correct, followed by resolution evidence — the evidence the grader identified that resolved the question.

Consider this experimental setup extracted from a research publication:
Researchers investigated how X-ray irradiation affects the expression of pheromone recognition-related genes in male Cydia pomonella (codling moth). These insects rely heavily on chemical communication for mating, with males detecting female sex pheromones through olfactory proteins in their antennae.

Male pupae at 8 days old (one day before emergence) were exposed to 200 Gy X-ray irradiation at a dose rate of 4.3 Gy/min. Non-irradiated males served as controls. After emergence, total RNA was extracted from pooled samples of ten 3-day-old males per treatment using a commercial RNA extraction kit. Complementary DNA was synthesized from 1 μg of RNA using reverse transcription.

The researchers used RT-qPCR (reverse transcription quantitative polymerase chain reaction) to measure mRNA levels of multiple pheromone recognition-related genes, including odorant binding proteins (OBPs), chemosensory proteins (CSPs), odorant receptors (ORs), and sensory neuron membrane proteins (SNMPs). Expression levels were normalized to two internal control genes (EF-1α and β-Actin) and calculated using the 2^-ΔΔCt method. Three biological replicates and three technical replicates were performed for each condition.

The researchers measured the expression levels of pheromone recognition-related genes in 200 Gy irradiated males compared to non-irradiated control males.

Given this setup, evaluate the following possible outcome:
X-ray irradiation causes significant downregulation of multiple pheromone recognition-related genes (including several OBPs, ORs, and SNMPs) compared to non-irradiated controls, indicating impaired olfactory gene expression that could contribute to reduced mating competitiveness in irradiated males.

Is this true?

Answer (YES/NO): NO